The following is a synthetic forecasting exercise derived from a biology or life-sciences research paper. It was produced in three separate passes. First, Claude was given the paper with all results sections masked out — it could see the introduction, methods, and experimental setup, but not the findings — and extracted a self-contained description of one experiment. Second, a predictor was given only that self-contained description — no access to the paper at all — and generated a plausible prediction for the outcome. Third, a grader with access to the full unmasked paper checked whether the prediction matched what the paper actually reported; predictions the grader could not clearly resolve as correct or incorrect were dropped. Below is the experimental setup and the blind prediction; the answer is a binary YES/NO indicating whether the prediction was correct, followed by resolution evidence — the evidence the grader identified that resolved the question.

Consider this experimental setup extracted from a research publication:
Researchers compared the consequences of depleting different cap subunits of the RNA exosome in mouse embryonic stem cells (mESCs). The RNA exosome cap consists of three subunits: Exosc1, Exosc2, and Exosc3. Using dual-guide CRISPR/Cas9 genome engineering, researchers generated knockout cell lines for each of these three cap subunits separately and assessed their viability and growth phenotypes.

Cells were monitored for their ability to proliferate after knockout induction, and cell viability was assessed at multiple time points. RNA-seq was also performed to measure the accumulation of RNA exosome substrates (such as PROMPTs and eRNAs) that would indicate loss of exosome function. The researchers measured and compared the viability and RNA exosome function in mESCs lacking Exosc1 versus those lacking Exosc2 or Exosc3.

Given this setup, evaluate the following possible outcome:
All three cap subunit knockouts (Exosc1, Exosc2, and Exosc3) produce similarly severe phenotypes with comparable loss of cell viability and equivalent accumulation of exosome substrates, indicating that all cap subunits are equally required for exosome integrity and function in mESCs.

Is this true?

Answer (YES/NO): NO